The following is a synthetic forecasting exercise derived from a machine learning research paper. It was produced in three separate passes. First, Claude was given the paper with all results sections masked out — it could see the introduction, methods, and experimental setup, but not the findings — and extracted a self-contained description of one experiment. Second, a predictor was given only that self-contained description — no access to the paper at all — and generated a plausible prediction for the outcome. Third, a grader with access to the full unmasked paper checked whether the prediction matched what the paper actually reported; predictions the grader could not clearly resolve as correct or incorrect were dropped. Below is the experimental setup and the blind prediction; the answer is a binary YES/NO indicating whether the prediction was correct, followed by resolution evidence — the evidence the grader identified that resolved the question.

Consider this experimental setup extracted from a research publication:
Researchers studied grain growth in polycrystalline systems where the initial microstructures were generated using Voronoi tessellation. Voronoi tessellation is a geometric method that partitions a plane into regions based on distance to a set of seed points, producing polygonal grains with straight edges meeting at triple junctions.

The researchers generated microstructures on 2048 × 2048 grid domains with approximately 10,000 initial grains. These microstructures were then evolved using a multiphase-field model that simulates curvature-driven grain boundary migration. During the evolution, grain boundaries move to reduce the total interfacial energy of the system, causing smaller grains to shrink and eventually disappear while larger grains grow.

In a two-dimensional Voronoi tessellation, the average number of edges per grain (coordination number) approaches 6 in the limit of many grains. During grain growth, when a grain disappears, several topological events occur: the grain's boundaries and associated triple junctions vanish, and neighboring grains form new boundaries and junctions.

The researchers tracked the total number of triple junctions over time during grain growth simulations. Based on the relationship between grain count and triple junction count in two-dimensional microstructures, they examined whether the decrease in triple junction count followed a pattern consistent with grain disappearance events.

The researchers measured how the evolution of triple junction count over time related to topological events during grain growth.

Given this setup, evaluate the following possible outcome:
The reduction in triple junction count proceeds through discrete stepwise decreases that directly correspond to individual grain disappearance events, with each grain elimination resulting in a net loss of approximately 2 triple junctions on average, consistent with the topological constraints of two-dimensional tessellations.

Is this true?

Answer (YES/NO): NO